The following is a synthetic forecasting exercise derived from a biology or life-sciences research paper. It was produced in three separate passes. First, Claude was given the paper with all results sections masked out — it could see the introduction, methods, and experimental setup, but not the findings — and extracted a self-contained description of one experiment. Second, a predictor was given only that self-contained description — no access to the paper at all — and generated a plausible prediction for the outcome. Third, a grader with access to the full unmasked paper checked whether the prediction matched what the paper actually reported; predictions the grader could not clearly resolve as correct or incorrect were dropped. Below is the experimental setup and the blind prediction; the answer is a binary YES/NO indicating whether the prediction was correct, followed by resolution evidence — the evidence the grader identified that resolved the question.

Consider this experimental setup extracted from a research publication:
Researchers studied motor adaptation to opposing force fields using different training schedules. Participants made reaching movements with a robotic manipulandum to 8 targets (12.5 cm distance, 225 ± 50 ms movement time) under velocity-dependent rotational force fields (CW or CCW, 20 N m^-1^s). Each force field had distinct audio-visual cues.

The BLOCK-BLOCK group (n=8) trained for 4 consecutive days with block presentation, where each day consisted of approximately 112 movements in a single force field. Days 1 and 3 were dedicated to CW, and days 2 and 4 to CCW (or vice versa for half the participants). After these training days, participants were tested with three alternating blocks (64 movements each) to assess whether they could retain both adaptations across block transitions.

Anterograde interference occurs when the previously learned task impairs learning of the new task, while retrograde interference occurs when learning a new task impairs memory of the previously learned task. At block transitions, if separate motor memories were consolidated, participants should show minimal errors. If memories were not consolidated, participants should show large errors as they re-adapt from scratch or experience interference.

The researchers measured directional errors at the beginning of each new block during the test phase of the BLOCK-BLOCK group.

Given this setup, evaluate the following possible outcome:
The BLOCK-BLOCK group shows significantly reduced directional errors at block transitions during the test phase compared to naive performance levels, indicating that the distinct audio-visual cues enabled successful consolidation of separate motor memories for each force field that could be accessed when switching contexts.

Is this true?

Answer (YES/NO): NO